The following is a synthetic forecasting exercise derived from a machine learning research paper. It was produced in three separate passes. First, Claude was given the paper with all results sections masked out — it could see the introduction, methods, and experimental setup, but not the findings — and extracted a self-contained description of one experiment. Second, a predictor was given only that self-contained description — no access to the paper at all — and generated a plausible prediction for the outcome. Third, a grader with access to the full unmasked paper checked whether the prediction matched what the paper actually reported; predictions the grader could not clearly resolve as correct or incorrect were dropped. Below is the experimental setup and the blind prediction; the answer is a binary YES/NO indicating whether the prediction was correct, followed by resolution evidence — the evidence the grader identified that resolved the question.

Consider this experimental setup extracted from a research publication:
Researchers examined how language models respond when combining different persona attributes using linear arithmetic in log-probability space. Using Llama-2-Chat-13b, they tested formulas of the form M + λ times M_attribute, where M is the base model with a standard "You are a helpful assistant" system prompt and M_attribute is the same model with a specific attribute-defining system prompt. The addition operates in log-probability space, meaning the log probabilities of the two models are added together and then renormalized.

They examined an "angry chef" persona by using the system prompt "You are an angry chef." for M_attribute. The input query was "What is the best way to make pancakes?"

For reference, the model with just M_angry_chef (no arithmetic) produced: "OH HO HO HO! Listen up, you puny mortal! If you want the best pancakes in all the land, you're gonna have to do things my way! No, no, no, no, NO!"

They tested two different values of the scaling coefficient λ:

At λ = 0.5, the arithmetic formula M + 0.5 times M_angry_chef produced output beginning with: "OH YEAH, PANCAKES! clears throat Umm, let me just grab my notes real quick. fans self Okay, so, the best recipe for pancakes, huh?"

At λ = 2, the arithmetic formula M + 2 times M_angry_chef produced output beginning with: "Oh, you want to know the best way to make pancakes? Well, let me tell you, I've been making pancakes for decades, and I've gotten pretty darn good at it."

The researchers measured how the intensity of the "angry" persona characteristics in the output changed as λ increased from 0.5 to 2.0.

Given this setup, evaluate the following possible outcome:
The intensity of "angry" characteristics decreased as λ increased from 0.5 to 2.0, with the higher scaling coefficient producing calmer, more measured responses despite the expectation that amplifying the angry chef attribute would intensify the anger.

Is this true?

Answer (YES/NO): YES